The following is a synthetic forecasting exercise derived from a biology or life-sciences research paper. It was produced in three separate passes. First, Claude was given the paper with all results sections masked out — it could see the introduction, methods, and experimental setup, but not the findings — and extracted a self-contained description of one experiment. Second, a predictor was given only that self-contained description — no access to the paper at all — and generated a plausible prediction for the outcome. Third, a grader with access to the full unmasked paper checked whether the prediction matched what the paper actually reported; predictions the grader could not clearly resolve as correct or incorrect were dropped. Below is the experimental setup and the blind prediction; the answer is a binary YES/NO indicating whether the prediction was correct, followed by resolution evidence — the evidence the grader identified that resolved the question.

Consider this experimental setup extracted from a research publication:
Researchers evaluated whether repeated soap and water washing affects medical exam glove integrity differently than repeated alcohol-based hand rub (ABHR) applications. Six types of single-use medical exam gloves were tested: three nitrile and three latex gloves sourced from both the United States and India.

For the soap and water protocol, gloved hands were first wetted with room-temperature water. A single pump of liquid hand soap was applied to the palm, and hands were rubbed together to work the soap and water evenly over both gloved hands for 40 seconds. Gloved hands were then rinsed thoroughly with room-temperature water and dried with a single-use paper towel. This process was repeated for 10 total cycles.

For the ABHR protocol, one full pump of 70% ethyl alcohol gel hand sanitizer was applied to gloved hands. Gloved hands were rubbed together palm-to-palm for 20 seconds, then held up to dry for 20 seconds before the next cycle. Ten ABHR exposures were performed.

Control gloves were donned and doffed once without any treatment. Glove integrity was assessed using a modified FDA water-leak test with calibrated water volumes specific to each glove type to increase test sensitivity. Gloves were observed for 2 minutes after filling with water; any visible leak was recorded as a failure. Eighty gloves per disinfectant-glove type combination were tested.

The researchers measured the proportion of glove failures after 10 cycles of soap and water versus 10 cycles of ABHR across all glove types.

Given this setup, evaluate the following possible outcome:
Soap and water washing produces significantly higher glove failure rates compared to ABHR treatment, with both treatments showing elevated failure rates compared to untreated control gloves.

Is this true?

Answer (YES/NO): NO